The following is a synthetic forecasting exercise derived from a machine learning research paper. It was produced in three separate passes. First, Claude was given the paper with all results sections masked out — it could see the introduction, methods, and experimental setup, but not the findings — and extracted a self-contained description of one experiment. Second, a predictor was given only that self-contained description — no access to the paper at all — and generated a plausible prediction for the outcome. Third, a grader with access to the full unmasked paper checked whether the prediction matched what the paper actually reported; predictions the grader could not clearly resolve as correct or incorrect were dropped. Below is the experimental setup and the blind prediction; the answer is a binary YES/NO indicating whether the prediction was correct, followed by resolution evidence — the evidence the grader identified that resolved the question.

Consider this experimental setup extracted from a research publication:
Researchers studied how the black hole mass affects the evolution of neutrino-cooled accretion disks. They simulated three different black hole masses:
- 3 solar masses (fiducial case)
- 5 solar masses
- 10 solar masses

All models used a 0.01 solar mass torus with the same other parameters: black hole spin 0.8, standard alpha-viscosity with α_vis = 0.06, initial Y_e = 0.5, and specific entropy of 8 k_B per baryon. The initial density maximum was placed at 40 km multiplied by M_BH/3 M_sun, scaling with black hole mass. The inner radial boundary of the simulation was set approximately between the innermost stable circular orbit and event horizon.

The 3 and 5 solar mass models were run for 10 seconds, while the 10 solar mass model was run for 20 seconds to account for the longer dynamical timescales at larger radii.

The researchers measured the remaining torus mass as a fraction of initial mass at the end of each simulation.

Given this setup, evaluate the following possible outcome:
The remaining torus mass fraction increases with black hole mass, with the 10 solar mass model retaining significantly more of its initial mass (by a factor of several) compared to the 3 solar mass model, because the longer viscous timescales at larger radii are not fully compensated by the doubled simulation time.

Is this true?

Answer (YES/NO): NO